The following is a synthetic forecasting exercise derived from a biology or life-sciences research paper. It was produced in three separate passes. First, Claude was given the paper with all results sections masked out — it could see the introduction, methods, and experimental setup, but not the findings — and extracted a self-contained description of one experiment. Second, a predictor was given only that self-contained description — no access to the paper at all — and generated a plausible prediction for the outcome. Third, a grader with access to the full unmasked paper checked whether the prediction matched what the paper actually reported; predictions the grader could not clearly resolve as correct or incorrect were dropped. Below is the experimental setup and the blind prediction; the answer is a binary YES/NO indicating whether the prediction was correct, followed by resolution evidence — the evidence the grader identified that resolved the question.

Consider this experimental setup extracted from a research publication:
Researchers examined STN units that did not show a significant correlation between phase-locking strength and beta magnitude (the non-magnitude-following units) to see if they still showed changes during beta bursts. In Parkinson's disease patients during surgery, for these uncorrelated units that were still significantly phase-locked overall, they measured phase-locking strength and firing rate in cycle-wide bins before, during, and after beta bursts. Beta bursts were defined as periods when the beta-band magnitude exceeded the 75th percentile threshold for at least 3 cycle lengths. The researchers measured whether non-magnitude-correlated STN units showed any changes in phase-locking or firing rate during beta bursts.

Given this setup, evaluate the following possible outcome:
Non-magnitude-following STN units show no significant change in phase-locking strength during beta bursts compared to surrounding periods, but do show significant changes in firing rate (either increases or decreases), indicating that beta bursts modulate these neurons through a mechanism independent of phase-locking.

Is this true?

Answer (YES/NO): NO